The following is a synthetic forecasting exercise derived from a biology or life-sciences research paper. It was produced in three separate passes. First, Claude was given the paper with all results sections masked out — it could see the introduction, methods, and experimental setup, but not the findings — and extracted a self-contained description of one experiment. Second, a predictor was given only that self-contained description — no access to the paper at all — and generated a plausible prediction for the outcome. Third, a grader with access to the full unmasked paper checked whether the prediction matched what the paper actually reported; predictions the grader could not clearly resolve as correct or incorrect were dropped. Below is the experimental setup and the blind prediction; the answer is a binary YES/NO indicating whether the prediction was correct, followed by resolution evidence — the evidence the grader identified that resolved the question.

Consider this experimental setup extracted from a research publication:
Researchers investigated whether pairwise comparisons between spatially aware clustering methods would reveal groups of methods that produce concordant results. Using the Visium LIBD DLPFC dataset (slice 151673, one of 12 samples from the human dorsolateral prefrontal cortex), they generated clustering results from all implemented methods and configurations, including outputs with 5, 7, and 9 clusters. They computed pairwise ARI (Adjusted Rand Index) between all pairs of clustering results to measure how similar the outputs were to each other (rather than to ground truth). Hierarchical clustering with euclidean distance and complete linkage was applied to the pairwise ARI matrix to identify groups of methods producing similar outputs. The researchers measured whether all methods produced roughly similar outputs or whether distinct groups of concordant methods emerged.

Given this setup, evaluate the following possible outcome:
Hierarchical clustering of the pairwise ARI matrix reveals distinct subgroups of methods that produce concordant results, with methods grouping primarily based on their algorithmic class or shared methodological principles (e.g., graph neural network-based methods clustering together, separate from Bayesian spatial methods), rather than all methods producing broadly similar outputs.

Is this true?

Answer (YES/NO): NO